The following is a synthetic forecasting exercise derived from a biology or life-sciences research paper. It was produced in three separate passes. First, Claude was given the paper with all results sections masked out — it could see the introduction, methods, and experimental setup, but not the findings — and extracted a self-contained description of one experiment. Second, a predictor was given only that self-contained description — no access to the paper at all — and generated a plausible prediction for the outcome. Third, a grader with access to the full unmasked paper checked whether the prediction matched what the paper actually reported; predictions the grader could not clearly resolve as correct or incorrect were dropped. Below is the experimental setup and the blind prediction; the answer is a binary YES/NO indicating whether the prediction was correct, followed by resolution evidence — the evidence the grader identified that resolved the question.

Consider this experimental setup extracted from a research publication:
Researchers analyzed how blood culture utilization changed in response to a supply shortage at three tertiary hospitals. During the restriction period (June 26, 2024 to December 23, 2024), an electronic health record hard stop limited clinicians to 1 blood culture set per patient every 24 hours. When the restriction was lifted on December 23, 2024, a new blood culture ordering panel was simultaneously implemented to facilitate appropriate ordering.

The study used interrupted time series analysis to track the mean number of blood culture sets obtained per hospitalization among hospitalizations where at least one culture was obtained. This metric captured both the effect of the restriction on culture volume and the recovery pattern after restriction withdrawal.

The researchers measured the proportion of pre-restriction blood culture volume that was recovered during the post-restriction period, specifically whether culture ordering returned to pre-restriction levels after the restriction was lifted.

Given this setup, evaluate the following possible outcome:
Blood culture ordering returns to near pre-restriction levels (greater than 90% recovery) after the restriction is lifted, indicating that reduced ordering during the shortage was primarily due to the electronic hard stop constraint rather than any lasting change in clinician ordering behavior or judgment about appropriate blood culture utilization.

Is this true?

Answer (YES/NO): NO